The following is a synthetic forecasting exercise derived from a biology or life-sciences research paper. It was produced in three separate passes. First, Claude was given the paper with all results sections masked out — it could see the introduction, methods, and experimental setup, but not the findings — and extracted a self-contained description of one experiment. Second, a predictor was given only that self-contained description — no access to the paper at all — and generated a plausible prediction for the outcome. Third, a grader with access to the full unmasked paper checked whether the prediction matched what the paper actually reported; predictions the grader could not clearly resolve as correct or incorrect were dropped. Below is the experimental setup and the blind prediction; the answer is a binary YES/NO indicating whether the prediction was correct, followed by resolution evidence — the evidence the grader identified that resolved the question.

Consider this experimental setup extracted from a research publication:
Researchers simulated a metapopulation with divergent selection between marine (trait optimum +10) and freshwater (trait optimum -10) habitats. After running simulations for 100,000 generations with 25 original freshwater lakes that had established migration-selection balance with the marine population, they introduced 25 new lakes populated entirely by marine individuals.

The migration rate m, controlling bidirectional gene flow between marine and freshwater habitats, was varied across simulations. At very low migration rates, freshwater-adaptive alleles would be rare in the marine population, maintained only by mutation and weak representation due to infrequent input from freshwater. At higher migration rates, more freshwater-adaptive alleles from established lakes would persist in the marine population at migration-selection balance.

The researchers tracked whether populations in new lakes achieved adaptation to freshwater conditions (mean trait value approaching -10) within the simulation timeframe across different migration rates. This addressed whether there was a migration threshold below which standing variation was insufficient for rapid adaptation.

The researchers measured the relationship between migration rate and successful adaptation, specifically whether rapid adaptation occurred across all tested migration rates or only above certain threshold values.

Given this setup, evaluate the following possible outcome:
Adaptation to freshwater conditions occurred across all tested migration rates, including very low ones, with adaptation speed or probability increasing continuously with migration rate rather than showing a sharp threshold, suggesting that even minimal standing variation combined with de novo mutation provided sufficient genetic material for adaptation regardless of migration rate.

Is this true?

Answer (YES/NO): NO